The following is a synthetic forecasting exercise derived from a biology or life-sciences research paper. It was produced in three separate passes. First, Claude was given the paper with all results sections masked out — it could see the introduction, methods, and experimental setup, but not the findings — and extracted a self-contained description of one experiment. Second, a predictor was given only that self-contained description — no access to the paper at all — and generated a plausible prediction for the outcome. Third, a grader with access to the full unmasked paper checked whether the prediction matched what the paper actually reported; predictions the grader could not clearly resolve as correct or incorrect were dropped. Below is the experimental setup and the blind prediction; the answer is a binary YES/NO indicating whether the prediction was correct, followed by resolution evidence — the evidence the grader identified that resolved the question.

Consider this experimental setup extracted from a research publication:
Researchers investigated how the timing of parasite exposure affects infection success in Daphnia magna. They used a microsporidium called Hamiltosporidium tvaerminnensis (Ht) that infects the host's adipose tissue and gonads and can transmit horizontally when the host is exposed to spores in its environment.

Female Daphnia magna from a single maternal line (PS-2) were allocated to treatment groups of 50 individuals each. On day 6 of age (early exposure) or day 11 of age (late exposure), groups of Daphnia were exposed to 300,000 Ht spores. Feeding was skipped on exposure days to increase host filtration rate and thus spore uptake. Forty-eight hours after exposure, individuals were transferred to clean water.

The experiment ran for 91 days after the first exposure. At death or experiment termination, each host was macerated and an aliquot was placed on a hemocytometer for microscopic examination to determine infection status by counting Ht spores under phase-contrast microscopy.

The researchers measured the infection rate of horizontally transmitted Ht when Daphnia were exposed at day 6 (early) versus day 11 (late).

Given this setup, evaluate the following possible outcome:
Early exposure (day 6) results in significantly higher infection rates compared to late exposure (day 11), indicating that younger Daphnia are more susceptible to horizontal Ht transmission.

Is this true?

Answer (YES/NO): NO